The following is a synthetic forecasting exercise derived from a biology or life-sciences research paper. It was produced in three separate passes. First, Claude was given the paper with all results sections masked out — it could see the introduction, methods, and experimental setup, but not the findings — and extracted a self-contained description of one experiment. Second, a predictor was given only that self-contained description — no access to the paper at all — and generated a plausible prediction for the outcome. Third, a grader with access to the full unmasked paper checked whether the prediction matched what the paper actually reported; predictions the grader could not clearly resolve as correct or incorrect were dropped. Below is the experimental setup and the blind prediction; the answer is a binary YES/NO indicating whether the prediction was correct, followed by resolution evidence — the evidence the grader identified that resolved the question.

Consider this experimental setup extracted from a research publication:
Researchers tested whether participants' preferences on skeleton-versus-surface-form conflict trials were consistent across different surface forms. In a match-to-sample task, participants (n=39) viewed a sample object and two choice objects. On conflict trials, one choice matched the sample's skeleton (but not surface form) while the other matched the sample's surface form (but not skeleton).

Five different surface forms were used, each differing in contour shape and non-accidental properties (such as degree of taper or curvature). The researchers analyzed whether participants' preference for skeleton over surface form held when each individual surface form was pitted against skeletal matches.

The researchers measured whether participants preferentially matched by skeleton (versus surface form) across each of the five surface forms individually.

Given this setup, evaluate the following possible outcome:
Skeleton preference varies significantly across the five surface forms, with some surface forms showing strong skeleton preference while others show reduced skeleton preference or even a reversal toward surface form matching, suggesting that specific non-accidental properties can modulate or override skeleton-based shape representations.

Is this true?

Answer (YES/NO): NO